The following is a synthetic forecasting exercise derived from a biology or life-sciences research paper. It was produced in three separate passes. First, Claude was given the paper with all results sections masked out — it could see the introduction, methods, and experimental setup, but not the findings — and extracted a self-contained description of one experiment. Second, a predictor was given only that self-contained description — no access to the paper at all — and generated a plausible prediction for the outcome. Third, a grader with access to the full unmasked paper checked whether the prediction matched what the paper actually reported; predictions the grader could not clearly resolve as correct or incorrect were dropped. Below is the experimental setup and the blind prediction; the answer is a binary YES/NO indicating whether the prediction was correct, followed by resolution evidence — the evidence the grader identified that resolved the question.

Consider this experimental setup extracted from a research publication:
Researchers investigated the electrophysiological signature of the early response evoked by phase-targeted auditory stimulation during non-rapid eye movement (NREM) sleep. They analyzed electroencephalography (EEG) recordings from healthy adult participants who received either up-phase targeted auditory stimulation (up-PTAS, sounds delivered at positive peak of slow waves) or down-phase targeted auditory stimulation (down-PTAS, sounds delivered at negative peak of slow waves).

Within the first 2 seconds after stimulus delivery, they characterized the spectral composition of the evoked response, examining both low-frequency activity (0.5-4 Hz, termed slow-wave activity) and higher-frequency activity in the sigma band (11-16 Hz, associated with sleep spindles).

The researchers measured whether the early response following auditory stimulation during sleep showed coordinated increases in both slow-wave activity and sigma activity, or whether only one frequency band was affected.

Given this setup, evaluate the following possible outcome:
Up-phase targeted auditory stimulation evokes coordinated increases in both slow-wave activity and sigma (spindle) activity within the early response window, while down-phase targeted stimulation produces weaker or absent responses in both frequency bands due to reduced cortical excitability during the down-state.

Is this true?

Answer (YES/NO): NO